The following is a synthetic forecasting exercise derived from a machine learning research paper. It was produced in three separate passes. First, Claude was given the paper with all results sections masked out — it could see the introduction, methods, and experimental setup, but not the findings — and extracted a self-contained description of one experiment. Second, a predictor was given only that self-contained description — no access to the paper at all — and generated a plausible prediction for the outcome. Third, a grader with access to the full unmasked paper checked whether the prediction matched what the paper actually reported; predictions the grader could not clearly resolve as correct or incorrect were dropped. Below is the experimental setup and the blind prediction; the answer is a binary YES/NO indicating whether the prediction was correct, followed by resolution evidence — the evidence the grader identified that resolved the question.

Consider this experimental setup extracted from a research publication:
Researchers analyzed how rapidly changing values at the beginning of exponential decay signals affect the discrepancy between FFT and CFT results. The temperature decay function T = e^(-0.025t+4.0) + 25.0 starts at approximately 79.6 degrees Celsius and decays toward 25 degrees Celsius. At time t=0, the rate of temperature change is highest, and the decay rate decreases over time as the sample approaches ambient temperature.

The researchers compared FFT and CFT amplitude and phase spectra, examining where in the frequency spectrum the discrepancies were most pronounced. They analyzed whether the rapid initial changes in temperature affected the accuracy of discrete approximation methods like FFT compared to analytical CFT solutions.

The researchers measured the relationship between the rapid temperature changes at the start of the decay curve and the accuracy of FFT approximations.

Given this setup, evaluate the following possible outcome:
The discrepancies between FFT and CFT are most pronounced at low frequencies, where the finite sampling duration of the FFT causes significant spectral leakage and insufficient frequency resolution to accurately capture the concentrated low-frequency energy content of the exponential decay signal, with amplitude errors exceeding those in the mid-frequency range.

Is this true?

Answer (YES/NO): NO